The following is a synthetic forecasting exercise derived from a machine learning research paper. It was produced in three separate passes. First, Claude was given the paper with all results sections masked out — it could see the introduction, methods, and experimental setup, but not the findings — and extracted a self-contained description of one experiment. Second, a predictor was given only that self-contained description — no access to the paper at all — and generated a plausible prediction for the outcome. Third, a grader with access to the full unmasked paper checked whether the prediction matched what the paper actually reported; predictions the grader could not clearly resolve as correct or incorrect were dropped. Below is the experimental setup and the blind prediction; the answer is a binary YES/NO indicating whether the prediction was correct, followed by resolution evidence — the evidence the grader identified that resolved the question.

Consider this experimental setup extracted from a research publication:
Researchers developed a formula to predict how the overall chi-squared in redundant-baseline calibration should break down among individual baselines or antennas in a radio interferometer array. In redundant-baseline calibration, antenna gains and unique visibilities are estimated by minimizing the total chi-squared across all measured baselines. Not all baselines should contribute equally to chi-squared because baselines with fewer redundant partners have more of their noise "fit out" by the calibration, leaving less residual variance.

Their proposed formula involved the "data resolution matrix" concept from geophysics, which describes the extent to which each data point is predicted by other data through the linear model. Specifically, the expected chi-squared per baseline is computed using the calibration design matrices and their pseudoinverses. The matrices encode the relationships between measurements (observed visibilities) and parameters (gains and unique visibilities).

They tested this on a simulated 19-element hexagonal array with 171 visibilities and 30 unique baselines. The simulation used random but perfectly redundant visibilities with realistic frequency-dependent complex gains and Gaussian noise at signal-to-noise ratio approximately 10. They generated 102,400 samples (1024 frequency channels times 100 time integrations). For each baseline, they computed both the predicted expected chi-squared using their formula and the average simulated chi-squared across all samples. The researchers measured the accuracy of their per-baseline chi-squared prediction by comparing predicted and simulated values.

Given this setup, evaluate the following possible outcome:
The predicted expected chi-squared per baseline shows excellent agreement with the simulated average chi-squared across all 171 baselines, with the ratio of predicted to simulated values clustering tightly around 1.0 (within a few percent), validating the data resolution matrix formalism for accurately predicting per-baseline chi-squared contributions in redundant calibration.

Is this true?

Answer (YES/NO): YES